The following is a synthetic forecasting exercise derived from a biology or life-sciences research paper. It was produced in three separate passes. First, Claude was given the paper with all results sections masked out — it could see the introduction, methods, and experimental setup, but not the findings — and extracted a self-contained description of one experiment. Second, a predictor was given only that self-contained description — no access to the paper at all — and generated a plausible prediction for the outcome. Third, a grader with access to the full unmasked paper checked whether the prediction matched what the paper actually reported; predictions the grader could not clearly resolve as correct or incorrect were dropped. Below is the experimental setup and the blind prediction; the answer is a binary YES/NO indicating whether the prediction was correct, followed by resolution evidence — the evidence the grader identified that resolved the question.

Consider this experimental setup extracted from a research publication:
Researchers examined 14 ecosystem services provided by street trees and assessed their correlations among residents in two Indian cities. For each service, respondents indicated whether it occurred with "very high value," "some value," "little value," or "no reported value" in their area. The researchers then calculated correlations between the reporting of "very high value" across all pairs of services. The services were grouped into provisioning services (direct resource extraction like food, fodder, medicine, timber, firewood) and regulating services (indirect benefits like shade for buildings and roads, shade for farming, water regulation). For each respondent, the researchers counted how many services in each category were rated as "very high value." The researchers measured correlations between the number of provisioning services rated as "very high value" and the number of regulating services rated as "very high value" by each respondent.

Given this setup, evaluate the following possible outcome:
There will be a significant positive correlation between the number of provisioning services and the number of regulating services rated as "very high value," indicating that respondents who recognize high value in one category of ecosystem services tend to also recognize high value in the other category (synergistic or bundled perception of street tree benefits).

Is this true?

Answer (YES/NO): YES